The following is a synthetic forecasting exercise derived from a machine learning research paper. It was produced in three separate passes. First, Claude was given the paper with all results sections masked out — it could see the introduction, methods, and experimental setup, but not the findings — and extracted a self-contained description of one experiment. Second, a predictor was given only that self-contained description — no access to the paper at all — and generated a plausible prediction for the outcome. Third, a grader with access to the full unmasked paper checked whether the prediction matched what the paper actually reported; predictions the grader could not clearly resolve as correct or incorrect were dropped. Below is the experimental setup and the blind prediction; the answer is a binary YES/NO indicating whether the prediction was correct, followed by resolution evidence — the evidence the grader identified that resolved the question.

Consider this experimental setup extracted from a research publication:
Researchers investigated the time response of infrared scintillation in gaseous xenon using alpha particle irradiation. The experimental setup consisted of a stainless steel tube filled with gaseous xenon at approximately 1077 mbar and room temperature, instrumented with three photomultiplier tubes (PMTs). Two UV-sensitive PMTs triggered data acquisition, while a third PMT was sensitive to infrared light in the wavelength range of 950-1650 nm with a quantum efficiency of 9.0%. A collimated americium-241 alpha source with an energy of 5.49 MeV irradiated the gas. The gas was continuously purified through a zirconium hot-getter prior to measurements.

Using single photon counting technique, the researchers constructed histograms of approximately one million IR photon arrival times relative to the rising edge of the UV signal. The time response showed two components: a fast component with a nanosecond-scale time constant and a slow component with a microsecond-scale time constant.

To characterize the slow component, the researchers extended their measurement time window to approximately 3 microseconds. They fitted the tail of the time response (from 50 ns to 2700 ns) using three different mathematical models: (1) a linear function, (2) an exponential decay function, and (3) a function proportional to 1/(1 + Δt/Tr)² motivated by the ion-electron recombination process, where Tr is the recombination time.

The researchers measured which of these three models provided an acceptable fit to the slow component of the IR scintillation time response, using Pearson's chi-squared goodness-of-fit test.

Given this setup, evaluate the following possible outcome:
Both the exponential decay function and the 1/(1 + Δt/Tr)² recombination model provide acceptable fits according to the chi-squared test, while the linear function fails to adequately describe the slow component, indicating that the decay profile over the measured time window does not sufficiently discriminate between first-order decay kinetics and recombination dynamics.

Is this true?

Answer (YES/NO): NO